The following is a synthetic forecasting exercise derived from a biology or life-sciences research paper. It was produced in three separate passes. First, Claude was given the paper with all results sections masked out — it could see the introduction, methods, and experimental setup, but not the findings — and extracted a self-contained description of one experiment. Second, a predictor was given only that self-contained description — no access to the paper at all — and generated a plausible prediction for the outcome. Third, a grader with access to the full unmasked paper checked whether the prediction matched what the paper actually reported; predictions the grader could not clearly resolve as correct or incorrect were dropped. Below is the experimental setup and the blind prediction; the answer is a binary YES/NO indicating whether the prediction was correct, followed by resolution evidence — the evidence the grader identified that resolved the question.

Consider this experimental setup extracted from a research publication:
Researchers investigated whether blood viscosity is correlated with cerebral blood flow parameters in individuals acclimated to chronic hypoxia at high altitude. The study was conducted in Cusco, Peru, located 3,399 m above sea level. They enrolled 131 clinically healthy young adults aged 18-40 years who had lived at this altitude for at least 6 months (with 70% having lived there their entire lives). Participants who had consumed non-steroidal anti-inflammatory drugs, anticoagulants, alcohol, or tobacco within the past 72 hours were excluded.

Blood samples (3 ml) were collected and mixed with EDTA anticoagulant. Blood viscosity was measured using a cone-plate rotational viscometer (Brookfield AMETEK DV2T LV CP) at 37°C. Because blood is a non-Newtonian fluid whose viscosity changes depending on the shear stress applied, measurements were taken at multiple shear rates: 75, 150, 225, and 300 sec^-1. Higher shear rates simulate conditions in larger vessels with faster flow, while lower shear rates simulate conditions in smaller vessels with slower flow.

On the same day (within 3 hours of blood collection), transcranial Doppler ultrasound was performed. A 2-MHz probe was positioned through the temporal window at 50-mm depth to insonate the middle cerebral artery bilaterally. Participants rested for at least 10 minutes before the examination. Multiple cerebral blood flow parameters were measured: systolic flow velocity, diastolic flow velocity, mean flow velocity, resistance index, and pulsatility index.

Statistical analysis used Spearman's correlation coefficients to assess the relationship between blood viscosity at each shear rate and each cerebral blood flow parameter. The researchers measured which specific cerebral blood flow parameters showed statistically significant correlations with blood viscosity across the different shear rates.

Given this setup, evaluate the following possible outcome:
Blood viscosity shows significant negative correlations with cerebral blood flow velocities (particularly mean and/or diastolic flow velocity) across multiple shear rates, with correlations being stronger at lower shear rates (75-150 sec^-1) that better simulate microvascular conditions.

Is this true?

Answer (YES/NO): NO